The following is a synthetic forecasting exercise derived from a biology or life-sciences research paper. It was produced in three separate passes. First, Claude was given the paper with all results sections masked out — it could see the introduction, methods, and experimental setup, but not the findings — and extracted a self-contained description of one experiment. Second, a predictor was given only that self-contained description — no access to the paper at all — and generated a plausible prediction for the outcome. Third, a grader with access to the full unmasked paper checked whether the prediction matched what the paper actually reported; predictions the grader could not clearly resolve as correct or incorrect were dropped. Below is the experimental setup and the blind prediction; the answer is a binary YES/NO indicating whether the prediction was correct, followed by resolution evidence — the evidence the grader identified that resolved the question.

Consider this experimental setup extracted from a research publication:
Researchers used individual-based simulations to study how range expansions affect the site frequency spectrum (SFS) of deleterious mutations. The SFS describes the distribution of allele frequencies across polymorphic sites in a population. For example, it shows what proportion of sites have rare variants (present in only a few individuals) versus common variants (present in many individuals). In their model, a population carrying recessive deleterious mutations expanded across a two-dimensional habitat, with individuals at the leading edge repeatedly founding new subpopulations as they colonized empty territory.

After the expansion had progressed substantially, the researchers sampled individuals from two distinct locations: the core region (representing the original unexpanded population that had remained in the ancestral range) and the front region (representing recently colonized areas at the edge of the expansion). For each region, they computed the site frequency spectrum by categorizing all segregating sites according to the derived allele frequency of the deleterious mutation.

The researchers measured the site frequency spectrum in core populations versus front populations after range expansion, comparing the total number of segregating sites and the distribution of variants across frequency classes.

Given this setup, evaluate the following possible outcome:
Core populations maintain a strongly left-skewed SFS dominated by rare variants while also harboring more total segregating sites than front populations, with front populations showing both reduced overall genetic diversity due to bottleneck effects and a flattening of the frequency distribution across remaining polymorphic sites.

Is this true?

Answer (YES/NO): NO